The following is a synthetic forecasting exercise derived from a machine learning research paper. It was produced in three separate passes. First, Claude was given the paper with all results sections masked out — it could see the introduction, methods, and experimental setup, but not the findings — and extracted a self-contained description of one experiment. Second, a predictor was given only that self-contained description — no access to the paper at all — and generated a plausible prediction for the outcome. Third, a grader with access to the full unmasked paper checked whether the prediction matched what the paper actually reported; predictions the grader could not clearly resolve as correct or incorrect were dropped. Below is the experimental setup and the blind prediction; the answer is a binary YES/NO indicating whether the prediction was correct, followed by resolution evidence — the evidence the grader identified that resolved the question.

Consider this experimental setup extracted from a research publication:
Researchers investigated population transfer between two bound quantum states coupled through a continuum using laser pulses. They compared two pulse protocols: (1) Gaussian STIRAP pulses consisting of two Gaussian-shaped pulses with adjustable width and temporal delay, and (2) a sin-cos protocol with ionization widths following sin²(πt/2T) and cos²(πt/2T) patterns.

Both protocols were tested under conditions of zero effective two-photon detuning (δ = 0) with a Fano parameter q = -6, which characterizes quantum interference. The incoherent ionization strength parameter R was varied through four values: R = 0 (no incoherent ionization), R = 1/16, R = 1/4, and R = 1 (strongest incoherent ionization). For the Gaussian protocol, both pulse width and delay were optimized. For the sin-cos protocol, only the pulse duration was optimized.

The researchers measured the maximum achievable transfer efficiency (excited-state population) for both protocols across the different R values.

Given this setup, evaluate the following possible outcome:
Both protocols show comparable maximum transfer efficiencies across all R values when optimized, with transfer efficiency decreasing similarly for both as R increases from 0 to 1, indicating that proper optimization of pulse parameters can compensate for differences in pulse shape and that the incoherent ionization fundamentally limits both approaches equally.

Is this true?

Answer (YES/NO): NO